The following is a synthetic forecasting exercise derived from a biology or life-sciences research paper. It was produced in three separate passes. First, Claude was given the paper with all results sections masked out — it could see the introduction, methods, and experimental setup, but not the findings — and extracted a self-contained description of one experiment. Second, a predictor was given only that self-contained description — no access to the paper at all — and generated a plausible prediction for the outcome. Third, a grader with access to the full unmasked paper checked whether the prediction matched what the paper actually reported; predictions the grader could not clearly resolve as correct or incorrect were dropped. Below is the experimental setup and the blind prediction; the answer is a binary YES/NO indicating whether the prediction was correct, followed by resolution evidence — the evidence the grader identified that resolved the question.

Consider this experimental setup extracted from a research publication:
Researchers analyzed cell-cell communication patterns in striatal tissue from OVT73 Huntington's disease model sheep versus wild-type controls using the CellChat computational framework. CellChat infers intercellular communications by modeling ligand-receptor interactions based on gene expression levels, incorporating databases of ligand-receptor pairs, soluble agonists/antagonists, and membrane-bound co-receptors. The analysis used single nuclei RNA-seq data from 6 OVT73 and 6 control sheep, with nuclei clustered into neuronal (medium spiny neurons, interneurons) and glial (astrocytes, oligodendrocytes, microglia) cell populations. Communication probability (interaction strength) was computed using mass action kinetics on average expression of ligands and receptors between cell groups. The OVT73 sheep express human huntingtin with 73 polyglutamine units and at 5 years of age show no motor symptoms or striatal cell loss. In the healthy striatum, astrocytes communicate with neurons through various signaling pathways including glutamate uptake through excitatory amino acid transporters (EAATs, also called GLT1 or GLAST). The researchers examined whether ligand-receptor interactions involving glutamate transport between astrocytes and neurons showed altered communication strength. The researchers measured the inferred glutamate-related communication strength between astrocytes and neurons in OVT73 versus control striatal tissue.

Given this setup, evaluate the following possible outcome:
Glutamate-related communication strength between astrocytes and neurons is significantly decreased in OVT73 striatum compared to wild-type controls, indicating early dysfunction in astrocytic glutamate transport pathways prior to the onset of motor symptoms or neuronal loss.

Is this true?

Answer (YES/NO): NO